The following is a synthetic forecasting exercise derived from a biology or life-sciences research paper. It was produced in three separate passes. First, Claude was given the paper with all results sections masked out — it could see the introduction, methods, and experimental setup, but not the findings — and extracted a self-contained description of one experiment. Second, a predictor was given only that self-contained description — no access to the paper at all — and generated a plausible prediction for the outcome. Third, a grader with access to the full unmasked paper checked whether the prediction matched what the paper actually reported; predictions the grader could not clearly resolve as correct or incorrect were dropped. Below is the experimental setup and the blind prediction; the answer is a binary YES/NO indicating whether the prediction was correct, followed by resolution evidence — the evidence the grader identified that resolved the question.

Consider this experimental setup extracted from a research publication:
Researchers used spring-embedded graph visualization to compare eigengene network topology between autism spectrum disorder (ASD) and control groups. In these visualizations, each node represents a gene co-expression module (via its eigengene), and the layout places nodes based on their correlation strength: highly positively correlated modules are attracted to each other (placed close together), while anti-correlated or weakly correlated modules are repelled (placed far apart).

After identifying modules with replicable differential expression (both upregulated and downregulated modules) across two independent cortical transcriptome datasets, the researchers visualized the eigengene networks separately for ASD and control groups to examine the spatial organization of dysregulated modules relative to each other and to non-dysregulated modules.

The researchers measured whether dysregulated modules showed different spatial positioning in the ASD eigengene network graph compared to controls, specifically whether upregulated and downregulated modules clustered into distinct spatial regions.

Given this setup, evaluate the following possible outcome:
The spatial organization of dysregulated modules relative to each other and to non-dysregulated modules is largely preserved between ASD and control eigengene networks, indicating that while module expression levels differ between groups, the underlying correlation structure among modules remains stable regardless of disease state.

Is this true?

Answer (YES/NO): NO